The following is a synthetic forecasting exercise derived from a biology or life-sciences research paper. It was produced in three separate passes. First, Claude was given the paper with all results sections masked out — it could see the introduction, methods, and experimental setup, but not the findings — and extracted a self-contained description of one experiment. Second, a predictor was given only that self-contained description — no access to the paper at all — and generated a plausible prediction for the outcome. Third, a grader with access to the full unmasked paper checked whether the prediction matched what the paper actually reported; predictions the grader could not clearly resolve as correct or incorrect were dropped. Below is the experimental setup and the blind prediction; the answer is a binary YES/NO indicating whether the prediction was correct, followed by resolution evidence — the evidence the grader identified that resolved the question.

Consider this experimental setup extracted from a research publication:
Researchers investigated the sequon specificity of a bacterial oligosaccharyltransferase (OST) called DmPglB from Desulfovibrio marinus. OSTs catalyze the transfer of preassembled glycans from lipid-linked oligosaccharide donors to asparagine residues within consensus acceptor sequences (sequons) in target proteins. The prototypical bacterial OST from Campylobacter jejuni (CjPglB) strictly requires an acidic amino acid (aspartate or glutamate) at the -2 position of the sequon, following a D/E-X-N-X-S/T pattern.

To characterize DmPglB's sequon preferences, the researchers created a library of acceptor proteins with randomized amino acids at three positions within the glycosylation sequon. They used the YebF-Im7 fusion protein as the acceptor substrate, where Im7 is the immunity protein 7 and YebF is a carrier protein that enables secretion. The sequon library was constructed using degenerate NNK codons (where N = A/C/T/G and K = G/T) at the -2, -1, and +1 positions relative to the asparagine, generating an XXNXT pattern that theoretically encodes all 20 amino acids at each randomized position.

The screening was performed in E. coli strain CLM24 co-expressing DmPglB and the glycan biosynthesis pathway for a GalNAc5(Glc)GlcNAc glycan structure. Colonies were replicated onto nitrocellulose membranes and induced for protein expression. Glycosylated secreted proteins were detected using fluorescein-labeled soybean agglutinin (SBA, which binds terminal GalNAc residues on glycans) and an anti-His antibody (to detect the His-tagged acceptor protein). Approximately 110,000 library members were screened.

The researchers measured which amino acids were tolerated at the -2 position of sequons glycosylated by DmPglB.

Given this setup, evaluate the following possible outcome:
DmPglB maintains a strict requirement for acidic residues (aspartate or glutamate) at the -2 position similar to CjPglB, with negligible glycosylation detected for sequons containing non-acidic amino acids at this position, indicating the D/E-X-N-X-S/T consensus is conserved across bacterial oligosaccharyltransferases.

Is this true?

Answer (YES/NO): NO